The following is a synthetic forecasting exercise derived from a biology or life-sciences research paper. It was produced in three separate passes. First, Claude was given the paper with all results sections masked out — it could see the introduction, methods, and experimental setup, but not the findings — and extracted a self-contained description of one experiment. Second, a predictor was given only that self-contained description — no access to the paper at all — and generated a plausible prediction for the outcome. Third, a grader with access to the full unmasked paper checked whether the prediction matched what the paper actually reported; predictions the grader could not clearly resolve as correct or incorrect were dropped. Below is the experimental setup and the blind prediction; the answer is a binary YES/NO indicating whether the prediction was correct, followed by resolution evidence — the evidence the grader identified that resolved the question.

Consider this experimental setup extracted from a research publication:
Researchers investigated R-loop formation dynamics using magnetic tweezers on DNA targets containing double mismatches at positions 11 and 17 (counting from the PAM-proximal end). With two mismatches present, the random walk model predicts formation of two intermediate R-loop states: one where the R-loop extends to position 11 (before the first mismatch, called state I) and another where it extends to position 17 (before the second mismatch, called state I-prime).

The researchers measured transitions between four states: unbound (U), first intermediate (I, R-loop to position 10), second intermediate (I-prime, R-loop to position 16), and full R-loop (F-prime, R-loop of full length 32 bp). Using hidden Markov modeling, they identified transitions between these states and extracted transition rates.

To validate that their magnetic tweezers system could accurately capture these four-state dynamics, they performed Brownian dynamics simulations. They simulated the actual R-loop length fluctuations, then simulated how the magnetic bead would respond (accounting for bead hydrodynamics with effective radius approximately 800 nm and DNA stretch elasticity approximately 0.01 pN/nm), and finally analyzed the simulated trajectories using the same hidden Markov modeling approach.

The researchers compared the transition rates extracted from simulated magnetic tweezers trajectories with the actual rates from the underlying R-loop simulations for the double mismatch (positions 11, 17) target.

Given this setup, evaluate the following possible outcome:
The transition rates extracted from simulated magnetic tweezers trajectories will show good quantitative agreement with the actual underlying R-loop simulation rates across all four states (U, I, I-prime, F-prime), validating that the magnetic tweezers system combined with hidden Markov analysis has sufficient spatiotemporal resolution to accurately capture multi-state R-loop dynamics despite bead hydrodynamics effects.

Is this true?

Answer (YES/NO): NO